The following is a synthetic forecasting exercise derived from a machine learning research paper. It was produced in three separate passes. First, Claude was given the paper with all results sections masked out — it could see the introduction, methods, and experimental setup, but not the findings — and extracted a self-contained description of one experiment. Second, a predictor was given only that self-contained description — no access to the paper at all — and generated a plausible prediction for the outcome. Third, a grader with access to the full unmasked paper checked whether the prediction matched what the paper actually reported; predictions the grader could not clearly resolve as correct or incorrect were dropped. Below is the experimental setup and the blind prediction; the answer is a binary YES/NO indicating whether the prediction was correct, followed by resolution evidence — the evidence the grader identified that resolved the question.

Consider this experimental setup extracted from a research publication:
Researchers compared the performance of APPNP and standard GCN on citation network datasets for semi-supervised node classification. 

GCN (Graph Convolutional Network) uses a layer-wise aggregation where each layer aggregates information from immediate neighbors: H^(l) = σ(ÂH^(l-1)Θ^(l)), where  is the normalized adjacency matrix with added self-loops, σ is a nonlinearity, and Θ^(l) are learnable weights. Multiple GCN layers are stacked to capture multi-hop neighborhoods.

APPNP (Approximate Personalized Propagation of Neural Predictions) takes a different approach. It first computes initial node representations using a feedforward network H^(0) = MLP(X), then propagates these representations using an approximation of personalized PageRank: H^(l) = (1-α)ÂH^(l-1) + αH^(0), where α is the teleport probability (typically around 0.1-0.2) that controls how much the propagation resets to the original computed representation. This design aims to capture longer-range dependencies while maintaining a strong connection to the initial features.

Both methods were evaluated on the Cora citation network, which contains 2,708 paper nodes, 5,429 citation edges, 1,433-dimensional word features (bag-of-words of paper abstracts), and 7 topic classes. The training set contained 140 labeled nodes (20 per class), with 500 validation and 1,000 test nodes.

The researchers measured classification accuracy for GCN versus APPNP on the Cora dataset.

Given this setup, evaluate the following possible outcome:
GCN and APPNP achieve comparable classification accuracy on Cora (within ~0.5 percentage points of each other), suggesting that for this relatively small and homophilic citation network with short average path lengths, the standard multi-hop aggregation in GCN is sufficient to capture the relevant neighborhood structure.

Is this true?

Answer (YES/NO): NO